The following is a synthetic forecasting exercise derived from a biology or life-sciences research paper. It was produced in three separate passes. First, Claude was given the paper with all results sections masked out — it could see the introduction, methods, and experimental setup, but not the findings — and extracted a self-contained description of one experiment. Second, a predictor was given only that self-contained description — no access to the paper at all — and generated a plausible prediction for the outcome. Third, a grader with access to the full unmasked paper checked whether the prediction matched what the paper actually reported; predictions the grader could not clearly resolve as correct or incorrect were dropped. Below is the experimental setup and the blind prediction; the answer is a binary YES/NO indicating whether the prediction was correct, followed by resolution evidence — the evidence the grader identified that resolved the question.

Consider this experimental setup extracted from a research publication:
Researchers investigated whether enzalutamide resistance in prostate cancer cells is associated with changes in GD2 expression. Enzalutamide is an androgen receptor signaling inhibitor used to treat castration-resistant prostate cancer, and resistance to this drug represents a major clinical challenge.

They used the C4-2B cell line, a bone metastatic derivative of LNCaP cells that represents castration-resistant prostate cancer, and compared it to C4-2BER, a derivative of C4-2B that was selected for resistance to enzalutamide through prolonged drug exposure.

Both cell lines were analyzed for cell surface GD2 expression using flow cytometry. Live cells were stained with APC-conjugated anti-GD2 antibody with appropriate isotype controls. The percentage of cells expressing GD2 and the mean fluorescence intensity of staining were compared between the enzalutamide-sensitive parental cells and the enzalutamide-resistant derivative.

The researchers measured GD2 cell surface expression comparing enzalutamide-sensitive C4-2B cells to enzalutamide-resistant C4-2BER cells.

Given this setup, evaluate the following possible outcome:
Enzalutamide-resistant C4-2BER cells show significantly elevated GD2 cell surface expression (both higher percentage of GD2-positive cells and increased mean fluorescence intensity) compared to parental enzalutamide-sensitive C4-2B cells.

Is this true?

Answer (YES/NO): YES